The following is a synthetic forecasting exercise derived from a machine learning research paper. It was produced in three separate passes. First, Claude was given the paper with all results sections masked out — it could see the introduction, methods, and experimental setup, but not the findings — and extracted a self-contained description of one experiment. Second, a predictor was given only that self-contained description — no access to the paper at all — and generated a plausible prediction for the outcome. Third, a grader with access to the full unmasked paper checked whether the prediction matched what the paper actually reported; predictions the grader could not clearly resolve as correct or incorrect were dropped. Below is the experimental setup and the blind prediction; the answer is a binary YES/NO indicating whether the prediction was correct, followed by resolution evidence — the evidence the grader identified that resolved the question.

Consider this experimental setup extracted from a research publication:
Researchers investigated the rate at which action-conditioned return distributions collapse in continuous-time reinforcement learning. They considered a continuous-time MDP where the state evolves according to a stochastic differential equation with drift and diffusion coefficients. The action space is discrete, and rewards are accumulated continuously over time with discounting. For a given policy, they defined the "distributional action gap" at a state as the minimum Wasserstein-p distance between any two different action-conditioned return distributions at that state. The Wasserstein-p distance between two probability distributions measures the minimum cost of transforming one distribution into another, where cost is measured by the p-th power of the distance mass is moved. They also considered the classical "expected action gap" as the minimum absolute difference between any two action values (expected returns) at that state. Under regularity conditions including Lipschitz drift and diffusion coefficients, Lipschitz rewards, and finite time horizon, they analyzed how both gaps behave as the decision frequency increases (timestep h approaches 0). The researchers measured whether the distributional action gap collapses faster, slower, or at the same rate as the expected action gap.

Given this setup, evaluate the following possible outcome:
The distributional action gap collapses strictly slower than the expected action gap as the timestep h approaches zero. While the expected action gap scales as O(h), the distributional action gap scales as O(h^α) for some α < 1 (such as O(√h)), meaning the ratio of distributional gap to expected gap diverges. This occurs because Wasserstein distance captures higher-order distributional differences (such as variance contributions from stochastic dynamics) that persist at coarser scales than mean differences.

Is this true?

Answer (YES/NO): YES